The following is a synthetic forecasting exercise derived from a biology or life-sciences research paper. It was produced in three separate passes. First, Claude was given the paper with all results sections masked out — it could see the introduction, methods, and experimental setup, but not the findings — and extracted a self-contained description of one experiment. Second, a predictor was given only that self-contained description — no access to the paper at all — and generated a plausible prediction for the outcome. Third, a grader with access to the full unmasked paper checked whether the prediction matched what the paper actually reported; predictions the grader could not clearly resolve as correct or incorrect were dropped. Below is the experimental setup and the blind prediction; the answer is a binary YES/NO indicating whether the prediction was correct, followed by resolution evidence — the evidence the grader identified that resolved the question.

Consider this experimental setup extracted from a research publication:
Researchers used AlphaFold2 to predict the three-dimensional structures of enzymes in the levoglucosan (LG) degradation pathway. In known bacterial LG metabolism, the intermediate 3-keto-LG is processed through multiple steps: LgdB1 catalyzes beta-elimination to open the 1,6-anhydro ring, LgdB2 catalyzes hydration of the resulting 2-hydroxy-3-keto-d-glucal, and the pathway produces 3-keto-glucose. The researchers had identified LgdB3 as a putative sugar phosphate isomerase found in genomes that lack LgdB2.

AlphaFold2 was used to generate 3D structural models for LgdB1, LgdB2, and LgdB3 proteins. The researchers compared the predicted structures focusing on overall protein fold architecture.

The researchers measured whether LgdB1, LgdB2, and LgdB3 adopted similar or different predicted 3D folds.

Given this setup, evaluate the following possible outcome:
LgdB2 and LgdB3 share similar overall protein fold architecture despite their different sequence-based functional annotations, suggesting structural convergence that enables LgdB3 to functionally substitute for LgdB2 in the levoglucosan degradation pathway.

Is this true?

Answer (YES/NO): YES